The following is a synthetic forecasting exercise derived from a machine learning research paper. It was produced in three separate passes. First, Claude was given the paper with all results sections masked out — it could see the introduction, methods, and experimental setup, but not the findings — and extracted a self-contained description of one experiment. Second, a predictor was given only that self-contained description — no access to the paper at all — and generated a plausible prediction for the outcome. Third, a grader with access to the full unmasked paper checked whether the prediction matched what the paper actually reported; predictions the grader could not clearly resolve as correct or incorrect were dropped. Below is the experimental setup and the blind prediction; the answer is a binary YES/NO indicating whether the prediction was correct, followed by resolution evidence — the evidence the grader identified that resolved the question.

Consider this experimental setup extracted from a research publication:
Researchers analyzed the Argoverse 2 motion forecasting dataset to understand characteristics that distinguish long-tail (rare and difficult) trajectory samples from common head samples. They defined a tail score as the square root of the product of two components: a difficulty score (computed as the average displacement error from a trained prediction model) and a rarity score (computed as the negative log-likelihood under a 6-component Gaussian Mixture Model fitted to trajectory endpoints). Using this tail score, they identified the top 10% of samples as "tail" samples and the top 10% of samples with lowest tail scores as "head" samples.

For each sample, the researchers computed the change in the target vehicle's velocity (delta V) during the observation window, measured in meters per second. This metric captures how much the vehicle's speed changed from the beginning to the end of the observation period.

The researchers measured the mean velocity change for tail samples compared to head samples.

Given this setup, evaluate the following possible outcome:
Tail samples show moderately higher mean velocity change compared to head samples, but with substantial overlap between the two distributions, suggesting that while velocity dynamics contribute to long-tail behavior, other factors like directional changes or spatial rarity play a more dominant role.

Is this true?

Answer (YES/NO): NO